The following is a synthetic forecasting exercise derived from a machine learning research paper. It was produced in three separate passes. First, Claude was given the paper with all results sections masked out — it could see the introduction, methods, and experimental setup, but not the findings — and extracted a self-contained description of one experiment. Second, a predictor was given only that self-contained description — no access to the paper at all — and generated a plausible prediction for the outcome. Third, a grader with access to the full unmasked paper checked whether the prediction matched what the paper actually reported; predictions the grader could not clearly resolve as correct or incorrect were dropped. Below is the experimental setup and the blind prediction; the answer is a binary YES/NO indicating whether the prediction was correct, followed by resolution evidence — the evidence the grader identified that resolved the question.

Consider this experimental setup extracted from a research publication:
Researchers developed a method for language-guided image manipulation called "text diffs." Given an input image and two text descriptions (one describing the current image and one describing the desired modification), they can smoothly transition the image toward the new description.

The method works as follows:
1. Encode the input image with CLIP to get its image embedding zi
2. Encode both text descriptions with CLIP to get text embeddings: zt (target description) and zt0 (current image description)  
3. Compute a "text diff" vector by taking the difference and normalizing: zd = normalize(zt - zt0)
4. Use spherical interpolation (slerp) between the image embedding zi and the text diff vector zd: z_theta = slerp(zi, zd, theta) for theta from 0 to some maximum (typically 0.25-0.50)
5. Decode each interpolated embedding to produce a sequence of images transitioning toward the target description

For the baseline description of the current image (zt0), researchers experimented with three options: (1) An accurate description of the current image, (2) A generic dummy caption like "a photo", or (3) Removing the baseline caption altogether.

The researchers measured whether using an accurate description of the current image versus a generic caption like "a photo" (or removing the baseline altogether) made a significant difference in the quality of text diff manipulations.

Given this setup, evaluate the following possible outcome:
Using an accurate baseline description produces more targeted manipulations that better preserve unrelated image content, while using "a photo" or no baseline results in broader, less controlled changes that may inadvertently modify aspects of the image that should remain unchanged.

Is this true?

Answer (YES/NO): NO